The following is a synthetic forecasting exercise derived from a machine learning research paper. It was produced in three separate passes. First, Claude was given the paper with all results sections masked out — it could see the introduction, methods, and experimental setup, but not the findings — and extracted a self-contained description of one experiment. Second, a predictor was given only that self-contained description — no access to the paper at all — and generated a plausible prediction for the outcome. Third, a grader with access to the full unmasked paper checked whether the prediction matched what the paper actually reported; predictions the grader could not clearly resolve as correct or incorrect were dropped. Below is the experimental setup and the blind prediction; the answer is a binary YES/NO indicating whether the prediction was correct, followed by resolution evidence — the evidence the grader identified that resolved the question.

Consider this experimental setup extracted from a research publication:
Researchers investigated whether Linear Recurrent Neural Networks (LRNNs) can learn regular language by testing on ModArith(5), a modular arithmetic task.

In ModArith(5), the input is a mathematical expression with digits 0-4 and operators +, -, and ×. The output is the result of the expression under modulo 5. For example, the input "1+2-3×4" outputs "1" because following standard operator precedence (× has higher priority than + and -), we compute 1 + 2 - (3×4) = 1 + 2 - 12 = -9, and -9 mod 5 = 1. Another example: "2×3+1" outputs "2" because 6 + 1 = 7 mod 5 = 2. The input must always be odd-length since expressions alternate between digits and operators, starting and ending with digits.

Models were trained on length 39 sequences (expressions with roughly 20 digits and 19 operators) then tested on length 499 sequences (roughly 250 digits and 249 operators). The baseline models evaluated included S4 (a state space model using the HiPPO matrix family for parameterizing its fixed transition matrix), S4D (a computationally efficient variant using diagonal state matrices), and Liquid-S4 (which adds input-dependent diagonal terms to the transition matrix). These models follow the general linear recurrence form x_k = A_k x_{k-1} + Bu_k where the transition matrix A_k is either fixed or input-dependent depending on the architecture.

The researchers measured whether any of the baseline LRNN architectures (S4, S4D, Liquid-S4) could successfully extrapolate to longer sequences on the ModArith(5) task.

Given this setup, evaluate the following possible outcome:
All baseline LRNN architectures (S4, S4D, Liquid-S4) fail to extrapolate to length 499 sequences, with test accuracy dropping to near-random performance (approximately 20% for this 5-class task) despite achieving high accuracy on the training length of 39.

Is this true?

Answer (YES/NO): NO